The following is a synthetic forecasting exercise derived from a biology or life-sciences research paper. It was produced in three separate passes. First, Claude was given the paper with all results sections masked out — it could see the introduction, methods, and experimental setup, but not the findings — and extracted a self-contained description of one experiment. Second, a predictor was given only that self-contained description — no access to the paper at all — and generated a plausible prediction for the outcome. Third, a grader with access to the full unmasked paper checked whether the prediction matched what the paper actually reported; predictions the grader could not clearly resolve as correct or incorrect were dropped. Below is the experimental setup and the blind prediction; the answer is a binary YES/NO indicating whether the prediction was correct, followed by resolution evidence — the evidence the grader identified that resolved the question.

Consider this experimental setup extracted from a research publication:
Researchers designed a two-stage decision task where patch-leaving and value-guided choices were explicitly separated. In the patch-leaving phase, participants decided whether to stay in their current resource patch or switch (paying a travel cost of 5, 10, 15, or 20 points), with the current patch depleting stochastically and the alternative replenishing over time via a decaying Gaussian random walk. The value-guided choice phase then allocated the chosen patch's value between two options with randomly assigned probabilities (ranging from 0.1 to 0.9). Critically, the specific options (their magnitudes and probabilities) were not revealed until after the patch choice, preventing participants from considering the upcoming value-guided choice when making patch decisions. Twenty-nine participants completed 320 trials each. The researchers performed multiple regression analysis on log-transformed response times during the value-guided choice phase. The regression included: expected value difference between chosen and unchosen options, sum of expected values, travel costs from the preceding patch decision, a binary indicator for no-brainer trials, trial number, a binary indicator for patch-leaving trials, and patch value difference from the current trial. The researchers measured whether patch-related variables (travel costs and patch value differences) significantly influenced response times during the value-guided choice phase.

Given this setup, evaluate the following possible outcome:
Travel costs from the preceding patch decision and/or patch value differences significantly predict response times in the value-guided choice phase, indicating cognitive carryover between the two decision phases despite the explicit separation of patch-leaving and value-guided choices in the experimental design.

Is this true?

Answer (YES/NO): YES